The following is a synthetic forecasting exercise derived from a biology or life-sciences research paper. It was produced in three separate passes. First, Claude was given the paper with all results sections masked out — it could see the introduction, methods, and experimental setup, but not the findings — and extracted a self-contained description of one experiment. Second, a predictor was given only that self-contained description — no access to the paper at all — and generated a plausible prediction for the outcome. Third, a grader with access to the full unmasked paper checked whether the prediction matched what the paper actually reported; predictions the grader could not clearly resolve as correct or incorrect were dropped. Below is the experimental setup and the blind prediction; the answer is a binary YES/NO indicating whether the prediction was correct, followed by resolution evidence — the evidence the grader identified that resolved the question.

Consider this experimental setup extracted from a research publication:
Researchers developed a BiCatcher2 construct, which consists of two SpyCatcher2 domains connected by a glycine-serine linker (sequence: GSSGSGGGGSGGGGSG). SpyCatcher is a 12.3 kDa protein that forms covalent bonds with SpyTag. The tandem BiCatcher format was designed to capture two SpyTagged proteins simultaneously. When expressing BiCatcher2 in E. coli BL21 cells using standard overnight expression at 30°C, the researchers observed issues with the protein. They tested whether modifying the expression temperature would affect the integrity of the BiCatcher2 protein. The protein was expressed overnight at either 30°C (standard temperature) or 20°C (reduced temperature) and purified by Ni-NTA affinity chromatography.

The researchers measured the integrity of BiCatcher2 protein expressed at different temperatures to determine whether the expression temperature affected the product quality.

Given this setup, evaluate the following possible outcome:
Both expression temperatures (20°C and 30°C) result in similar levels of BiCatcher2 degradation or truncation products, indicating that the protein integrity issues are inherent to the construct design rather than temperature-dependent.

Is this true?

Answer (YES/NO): NO